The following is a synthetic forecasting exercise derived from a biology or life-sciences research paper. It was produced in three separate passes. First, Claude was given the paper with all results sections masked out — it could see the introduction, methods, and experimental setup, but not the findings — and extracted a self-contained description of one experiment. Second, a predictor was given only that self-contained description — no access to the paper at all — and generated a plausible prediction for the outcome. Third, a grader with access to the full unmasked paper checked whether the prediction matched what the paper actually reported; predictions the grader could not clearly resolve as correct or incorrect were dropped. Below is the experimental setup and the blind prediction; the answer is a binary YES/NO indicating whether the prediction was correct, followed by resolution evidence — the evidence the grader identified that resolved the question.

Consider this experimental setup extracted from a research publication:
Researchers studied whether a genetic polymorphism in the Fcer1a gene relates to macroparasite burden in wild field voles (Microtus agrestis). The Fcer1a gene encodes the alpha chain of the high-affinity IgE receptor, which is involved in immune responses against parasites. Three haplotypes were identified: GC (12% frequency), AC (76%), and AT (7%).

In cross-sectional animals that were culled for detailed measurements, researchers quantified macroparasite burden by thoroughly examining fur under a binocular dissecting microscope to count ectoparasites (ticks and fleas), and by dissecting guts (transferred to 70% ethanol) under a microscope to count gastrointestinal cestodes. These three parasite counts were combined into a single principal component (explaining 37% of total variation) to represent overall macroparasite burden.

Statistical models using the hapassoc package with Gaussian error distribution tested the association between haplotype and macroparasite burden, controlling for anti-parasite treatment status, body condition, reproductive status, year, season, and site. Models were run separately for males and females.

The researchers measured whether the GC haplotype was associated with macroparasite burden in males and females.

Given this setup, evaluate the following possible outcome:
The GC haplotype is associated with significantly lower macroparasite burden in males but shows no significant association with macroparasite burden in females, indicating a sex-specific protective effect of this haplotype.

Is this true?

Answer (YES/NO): NO